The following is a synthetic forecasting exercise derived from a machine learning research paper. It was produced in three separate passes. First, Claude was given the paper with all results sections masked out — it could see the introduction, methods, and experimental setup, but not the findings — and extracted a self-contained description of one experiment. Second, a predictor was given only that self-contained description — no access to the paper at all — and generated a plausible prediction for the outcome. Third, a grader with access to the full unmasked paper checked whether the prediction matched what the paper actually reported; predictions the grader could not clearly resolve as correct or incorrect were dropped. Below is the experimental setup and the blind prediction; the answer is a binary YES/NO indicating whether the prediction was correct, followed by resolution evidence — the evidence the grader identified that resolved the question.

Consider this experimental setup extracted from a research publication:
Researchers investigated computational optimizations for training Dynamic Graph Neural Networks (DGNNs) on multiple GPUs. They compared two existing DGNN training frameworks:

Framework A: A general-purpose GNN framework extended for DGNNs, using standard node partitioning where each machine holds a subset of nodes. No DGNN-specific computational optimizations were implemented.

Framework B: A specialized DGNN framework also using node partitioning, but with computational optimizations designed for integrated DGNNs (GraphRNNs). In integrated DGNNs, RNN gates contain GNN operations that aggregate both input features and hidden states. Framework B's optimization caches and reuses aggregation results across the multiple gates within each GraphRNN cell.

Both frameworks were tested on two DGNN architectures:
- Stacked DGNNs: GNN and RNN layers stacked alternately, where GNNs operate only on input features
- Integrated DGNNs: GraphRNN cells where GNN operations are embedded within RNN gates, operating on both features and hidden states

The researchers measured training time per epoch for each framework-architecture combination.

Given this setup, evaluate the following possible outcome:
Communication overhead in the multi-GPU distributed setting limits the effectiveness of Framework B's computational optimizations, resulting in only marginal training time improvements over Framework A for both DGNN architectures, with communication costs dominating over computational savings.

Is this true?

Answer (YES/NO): NO